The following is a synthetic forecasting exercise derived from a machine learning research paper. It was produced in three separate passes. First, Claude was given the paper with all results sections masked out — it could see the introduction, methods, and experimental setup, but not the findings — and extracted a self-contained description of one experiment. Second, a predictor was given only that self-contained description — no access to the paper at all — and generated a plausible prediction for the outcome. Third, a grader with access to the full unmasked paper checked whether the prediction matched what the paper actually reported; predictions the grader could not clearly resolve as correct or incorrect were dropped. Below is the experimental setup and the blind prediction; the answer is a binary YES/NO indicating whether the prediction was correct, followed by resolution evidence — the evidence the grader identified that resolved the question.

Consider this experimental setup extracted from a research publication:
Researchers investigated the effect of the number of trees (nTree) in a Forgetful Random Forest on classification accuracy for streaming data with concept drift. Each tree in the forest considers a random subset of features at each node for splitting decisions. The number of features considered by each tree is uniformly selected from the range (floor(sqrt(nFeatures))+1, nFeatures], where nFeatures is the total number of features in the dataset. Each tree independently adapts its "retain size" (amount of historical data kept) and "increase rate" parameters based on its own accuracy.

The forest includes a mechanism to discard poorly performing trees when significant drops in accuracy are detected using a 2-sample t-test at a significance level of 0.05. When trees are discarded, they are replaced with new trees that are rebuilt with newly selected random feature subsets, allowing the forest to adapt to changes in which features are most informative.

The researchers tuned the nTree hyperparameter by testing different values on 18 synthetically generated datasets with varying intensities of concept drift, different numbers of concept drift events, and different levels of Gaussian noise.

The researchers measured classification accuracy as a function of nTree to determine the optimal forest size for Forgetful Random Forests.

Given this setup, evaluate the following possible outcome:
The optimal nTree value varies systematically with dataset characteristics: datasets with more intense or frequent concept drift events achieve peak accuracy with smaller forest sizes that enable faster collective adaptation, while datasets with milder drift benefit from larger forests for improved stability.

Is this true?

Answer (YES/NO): NO